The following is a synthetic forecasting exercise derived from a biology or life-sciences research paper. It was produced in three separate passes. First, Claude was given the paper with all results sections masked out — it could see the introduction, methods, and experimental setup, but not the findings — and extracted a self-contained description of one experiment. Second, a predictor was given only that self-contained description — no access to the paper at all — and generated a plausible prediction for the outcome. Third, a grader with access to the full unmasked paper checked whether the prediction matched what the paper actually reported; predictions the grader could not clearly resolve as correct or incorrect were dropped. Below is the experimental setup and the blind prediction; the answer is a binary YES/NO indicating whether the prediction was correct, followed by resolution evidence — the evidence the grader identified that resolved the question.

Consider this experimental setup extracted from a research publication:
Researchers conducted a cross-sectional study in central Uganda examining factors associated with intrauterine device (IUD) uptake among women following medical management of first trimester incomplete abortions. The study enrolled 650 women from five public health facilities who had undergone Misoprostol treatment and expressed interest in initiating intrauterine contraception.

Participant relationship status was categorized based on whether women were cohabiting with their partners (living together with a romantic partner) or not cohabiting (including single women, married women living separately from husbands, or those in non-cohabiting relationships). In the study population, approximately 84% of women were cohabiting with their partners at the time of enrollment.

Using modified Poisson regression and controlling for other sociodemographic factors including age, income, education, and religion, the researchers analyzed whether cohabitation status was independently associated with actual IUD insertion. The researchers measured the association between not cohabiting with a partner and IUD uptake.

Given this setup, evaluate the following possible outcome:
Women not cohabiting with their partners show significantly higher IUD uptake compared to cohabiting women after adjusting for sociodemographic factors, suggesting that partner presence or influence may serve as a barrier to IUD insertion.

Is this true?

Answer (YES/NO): NO